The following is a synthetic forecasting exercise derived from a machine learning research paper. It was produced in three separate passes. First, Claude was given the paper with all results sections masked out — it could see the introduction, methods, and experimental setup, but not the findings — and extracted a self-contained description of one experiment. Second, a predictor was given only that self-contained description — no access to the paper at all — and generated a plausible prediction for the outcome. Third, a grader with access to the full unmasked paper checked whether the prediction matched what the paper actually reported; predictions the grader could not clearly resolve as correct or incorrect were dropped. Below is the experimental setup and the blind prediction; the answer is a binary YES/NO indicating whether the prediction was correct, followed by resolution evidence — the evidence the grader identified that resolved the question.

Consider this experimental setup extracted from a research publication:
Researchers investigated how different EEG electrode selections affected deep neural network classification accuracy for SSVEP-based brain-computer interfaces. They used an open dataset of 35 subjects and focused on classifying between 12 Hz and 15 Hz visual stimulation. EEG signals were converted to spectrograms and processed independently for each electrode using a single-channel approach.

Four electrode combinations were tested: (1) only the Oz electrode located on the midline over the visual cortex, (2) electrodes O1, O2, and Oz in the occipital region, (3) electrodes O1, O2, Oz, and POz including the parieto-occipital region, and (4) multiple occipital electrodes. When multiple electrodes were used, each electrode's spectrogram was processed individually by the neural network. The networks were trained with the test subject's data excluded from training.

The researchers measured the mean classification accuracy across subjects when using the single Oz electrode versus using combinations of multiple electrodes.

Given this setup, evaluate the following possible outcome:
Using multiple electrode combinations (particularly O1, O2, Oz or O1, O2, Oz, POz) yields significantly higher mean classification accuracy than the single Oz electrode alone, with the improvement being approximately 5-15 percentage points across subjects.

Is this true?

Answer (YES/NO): NO